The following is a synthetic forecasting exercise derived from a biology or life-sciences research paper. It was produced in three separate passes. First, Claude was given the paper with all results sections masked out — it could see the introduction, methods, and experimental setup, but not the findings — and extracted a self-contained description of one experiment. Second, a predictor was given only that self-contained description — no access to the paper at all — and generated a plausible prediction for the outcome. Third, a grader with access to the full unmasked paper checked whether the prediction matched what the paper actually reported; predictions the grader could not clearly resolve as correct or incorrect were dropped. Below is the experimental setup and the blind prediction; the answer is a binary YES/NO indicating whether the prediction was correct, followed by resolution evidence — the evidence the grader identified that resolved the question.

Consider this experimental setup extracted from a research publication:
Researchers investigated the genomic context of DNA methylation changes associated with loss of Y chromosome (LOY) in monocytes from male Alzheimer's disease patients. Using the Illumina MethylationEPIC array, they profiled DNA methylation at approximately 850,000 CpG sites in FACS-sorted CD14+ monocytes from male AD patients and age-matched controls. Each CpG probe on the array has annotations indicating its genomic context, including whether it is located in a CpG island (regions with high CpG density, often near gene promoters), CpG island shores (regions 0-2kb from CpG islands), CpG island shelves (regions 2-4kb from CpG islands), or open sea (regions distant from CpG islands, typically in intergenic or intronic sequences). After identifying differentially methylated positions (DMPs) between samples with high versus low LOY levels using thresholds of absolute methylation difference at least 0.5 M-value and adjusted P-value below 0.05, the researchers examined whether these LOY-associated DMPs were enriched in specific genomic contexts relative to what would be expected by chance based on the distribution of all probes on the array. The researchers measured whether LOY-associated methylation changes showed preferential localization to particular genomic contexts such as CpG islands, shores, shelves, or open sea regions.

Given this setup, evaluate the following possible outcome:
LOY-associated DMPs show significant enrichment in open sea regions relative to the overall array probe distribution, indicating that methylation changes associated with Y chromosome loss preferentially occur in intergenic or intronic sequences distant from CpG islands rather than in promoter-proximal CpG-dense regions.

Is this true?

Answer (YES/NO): YES